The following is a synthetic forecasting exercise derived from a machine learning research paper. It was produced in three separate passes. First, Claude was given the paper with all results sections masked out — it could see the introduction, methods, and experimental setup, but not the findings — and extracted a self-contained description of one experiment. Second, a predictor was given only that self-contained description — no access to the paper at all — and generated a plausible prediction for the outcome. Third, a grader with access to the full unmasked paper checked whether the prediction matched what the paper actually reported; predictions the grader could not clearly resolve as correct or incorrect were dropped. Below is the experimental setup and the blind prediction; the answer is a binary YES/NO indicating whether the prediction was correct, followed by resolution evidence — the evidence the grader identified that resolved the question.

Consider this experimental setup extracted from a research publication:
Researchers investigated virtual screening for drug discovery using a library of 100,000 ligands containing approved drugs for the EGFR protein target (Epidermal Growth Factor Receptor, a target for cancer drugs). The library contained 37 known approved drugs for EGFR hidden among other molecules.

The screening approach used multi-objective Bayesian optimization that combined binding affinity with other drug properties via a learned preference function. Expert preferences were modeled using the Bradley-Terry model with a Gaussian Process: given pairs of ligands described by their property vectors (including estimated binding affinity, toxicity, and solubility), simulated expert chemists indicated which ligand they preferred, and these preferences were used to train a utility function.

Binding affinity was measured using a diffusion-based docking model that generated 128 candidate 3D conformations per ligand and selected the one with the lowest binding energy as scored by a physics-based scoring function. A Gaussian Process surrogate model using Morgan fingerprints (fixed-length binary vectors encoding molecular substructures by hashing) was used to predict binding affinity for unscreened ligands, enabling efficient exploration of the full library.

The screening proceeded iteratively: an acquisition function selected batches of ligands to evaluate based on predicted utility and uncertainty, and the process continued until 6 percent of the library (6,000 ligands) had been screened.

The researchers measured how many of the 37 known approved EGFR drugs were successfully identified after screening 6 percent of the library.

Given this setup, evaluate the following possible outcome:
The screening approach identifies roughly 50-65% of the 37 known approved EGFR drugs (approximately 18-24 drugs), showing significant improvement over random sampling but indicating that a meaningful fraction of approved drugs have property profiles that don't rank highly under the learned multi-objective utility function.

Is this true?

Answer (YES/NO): NO